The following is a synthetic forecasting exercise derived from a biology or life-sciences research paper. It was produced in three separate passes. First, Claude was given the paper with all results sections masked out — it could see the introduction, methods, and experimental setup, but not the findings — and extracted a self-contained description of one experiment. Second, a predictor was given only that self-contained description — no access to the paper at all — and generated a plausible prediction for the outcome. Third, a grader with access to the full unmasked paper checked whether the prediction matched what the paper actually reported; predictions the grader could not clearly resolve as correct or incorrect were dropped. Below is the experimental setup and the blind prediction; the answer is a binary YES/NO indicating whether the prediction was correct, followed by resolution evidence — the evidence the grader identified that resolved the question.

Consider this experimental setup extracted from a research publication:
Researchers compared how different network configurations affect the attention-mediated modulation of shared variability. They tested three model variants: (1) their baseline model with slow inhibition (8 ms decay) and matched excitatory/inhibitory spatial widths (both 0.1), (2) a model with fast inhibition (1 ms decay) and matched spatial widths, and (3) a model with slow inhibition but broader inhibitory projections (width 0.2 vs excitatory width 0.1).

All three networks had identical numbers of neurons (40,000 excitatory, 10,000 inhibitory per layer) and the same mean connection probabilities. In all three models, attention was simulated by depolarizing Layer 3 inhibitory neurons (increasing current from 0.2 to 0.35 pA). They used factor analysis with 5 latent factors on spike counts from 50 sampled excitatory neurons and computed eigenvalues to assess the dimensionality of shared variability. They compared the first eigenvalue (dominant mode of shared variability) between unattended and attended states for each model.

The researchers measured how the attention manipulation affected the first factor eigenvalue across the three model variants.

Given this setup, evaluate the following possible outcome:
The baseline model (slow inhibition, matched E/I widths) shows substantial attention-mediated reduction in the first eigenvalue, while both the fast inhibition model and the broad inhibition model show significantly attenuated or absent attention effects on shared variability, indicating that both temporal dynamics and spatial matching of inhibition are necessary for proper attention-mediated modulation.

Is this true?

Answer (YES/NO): YES